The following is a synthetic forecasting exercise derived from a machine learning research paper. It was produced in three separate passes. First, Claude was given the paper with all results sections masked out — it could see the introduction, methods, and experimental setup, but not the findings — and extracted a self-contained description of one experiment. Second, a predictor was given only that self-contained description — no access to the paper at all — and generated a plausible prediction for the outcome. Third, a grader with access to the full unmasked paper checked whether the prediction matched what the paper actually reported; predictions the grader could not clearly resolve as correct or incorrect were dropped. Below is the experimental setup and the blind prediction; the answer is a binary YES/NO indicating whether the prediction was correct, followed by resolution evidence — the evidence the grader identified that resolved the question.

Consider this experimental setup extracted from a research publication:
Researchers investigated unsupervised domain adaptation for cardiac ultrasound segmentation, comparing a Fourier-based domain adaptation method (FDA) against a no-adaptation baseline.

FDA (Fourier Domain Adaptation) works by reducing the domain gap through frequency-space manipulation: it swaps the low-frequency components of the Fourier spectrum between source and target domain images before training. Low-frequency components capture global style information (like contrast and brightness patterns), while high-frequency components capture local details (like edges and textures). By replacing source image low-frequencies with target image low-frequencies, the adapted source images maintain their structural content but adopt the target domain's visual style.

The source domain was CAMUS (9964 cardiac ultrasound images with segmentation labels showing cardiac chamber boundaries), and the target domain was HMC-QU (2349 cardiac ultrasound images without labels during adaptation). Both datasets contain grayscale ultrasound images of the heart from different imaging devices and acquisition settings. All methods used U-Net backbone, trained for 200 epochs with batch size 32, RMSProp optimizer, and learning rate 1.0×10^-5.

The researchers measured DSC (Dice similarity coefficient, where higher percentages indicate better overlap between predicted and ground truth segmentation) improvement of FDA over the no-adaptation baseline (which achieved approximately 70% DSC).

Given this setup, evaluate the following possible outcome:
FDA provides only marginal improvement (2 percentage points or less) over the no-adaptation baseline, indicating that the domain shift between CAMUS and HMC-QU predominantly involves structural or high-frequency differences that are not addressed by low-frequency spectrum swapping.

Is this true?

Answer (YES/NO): YES